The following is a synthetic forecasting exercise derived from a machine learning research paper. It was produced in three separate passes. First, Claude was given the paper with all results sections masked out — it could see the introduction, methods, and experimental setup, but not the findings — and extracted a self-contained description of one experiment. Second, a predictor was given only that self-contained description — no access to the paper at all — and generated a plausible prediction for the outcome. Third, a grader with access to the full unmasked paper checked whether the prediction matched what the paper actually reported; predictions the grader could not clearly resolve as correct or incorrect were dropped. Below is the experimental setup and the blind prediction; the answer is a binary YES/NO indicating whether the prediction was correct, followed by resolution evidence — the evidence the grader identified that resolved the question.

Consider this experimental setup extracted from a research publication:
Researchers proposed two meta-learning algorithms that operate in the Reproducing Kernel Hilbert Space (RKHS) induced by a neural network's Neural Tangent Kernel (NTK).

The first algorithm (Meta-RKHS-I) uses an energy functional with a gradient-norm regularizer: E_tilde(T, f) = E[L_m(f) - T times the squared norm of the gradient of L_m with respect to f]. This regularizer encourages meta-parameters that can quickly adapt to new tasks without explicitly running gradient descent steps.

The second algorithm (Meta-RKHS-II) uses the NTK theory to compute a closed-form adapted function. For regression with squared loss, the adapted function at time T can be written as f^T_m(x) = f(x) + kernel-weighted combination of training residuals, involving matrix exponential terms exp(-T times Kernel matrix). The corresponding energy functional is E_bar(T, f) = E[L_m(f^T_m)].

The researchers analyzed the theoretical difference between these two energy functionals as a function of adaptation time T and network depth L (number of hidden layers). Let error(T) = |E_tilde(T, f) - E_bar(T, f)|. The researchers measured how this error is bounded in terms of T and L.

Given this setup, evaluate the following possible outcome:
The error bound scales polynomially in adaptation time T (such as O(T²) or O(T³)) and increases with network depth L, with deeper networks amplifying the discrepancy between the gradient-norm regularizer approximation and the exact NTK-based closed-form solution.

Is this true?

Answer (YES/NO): YES